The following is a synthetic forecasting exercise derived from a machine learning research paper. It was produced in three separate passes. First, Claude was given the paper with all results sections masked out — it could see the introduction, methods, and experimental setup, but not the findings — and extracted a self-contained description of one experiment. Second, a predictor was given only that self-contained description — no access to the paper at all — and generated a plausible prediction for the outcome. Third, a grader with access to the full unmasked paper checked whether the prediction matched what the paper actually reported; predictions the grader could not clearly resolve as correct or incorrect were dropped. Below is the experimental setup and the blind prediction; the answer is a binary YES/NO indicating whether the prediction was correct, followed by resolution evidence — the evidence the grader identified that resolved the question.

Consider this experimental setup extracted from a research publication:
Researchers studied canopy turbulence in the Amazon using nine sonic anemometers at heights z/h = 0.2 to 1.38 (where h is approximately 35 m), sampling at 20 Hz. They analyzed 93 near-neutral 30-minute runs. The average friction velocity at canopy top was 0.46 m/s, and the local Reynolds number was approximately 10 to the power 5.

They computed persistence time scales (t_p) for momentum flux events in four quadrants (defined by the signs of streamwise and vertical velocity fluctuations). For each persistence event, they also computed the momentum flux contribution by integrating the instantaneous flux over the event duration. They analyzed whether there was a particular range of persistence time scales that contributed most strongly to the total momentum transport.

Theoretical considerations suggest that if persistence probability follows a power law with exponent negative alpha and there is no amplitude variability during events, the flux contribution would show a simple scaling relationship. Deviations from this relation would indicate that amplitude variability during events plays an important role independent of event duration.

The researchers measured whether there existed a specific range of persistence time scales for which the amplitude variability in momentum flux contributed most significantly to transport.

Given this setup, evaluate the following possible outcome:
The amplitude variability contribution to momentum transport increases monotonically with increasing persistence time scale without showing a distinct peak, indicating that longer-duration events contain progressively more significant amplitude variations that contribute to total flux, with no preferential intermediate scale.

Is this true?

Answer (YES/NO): NO